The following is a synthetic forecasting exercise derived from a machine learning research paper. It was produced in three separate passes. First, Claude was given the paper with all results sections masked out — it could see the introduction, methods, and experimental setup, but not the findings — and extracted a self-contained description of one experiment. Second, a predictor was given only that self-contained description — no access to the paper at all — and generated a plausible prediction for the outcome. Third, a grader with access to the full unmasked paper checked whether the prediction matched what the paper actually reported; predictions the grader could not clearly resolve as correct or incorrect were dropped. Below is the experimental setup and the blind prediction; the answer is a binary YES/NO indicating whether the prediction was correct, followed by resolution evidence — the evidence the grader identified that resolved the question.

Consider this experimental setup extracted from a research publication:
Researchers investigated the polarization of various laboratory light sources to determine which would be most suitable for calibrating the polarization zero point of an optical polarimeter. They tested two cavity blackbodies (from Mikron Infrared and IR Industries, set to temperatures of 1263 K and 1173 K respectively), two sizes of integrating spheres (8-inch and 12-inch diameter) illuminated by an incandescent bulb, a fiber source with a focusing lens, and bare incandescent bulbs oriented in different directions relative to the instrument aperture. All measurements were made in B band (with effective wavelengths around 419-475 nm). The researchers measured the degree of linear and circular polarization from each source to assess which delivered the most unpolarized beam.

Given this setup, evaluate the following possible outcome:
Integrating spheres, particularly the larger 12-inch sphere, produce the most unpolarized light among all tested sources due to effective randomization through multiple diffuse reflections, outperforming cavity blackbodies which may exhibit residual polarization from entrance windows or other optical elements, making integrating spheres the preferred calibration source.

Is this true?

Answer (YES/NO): NO